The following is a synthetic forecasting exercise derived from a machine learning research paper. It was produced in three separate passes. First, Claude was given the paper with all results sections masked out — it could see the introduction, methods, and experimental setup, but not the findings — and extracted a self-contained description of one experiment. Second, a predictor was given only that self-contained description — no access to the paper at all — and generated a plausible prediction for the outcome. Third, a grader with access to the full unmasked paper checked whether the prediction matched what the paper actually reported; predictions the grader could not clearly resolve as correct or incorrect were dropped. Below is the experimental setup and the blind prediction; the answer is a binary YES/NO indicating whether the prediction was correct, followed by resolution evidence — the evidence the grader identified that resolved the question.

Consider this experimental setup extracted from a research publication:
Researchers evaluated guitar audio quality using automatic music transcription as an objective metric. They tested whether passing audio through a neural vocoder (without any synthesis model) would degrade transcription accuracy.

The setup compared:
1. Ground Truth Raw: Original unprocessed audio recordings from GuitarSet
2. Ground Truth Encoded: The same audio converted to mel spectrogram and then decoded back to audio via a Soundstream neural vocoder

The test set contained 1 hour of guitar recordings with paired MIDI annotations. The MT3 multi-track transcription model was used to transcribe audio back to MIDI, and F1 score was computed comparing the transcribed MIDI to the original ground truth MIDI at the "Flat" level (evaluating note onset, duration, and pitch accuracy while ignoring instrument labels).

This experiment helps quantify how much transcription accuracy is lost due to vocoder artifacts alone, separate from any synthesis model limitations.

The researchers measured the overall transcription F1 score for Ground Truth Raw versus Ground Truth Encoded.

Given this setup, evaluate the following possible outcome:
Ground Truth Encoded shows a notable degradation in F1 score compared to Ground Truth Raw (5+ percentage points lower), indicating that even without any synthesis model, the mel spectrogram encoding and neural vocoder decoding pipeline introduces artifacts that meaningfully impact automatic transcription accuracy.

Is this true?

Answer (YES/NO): YES